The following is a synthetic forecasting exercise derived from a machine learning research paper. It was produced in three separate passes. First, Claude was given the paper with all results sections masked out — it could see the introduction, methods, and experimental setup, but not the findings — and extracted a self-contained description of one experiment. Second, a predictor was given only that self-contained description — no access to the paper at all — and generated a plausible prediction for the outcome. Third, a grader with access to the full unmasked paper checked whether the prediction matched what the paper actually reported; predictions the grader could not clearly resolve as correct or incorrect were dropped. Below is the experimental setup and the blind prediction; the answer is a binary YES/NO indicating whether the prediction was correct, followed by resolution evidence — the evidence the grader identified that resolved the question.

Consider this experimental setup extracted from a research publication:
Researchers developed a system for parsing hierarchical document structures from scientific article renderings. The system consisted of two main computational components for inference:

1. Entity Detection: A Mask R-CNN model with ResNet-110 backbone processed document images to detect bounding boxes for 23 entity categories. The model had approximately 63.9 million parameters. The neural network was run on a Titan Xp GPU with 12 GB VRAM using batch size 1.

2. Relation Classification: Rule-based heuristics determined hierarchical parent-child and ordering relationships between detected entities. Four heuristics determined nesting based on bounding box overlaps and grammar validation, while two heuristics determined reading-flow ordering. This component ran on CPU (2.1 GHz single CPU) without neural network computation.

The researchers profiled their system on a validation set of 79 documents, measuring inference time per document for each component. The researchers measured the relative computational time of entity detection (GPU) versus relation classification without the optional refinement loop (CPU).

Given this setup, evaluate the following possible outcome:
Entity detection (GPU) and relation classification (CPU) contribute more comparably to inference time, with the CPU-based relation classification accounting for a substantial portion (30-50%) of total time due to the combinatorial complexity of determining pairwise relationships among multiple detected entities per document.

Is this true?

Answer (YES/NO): NO